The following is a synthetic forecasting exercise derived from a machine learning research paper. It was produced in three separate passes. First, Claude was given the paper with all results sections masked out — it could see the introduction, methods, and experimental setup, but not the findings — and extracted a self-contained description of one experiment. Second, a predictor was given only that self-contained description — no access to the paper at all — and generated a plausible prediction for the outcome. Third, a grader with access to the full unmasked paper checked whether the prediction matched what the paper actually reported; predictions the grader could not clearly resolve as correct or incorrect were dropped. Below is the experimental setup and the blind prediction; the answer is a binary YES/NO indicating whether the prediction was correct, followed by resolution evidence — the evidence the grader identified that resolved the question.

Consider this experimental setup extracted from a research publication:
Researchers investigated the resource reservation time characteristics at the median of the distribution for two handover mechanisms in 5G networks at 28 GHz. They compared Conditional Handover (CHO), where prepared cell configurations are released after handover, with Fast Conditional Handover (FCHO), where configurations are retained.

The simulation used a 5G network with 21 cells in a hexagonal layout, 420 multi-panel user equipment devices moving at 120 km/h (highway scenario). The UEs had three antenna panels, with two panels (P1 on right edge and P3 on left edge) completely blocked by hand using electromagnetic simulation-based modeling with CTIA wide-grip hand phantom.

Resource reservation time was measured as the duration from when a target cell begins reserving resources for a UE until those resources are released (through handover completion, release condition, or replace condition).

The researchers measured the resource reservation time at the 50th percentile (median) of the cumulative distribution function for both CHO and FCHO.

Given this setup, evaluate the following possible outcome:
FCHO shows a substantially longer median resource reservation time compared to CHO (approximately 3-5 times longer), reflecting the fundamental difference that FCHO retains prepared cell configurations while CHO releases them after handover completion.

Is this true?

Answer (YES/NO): NO